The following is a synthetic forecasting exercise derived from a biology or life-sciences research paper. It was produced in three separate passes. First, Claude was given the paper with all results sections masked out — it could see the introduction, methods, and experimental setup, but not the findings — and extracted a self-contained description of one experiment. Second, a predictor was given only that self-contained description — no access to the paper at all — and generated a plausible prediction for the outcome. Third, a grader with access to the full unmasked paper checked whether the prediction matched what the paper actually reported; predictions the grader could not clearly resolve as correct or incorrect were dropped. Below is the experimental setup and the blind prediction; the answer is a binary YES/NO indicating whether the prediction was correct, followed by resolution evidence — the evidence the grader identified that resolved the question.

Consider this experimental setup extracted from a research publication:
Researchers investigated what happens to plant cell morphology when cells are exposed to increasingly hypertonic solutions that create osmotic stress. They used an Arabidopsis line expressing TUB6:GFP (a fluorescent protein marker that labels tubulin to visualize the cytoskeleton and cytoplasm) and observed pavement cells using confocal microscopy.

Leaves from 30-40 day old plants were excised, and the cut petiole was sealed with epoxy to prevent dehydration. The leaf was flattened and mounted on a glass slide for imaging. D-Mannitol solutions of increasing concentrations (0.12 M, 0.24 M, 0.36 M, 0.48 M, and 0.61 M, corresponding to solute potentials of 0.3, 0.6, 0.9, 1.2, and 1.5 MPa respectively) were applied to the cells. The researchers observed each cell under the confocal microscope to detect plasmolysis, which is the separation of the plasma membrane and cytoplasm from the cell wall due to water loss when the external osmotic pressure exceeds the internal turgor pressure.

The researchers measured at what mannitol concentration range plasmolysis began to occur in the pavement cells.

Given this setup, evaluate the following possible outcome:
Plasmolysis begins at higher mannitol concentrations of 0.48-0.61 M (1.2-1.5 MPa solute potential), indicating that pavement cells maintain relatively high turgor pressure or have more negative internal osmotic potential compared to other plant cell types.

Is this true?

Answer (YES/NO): YES